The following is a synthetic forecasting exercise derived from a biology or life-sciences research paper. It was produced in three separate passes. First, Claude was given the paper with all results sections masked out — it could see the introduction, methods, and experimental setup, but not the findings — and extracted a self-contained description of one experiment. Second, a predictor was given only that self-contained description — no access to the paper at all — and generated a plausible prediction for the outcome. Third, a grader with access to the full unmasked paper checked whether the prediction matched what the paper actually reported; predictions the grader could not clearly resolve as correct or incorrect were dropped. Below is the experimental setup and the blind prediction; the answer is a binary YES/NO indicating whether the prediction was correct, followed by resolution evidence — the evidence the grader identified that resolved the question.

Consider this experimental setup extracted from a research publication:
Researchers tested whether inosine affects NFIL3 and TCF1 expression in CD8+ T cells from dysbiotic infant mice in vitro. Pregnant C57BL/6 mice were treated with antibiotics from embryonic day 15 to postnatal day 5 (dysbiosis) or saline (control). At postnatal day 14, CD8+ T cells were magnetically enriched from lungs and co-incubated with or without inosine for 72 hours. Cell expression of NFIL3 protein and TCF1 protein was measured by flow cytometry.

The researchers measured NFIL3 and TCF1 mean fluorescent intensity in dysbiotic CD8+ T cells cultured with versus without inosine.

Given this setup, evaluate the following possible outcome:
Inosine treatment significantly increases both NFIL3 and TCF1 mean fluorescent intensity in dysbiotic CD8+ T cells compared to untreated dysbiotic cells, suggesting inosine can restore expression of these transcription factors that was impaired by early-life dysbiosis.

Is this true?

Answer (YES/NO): NO